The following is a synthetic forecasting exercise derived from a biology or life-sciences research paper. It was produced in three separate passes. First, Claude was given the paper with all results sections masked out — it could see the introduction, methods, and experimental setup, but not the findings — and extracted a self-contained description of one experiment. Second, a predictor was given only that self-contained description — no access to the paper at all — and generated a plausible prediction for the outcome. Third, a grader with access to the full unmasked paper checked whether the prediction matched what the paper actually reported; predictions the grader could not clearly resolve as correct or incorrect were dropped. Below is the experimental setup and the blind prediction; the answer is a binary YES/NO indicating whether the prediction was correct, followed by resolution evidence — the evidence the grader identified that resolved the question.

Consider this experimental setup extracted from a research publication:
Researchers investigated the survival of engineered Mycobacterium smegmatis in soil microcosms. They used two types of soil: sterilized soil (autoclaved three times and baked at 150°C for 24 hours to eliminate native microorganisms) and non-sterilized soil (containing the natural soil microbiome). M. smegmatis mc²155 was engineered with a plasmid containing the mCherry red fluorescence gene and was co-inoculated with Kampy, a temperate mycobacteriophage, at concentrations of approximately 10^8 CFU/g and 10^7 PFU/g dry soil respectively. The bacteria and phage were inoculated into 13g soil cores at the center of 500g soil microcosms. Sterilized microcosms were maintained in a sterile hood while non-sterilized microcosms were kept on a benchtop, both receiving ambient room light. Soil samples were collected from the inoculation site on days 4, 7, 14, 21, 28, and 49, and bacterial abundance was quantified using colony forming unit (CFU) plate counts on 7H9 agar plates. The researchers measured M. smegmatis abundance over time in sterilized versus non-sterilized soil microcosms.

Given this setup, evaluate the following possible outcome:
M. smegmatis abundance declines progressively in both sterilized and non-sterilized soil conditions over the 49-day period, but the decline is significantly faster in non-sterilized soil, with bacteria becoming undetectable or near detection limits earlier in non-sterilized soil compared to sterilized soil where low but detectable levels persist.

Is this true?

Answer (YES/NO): NO